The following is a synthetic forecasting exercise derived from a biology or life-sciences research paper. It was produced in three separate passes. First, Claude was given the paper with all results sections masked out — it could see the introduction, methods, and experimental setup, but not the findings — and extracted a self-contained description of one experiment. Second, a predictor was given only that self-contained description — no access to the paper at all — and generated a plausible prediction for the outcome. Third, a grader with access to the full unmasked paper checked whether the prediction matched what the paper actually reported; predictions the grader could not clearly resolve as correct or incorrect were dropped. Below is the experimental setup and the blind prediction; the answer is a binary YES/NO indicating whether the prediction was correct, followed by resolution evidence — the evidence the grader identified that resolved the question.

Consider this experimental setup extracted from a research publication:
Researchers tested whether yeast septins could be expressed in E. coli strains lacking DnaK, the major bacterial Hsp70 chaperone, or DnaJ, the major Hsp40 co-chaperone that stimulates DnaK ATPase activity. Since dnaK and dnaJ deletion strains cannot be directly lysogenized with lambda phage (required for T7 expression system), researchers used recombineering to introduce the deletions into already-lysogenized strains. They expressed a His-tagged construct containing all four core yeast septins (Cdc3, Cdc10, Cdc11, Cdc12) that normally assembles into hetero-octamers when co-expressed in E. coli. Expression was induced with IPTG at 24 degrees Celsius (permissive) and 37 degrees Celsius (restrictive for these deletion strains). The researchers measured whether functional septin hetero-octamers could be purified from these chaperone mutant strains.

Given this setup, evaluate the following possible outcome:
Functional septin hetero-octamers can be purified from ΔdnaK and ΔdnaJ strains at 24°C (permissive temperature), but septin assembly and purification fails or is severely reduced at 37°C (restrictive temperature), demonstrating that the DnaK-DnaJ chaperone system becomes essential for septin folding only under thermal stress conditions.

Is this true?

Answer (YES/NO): NO